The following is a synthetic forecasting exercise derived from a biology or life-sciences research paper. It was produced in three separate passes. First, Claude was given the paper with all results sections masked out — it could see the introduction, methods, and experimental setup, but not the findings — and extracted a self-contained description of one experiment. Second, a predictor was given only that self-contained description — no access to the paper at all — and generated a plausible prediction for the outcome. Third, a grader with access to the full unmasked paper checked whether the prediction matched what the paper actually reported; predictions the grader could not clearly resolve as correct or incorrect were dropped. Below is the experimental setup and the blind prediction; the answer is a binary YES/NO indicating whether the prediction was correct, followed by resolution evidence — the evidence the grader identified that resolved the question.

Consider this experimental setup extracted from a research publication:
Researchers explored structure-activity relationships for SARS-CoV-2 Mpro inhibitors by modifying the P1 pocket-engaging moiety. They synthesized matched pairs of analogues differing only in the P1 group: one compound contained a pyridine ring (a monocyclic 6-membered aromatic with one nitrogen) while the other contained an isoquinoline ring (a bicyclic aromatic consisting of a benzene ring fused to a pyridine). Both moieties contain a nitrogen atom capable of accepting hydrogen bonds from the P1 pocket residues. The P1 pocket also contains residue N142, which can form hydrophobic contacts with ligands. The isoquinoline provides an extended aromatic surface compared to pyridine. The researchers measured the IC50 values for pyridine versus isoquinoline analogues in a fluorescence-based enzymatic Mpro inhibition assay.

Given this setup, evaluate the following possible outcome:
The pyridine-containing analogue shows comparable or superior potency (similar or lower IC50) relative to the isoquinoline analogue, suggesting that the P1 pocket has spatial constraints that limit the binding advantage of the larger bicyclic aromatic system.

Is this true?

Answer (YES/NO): NO